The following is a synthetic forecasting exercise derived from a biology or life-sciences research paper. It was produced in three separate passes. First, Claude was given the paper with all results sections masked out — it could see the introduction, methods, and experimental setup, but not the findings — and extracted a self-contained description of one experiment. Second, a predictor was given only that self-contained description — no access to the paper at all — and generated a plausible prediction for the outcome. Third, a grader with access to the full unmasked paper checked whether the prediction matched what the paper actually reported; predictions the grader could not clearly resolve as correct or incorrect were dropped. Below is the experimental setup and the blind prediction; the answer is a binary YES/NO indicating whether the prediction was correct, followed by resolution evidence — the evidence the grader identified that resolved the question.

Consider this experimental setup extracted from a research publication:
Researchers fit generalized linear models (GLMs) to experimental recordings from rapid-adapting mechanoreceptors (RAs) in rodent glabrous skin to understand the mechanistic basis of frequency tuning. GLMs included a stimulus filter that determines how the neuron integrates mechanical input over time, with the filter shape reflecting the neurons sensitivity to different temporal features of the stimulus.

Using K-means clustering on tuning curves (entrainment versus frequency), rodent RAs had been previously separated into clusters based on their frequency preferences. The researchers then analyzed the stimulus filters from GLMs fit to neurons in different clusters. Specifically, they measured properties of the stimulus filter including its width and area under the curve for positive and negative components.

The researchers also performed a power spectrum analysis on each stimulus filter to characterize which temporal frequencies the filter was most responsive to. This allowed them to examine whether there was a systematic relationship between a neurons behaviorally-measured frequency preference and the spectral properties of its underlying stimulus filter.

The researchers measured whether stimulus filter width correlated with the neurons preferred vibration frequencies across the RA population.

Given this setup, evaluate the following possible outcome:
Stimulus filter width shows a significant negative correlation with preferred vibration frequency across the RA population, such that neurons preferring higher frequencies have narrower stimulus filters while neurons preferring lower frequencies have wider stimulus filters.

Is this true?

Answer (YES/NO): YES